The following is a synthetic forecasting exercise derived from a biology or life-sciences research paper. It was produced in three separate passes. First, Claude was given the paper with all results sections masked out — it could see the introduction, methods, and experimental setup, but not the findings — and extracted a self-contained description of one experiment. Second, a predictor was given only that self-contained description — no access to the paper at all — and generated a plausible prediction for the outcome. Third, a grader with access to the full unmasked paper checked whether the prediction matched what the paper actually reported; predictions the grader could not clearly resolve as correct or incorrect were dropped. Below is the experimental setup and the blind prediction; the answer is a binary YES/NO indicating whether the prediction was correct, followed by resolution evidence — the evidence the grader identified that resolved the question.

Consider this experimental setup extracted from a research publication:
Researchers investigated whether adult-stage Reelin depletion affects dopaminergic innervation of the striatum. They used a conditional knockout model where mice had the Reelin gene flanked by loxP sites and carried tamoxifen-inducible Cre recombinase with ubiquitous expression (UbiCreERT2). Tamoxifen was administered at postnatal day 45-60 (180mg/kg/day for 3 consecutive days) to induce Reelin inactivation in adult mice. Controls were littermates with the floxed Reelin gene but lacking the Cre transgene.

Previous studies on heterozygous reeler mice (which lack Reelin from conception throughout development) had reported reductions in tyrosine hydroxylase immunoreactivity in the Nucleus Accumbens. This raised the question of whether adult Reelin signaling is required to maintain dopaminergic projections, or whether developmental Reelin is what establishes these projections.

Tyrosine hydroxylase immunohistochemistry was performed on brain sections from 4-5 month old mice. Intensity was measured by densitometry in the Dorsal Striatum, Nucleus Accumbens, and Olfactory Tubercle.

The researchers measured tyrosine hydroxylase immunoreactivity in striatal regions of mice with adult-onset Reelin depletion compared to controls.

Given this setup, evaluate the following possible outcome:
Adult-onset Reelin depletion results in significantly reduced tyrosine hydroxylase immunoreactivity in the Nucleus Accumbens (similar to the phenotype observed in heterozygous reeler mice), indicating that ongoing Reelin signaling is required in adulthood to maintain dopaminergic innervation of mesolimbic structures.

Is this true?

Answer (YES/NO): NO